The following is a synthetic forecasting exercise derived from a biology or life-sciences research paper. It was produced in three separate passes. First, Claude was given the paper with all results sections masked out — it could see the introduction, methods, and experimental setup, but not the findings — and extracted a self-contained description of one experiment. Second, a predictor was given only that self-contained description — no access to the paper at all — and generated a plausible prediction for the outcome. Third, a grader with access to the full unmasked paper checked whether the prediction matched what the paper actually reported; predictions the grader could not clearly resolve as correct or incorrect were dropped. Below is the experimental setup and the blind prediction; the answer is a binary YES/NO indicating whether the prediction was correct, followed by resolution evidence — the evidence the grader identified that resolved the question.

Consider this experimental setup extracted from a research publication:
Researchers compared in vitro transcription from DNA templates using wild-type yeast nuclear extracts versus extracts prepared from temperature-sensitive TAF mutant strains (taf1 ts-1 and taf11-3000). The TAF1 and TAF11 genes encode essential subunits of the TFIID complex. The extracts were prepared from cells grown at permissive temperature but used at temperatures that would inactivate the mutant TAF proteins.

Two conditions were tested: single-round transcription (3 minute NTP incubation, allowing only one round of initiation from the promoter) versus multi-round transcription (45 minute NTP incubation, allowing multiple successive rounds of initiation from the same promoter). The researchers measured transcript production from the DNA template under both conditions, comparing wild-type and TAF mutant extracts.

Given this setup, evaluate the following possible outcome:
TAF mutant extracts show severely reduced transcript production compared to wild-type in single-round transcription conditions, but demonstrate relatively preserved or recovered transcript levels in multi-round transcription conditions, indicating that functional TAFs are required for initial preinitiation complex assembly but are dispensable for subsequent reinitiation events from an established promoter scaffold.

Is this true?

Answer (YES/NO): NO